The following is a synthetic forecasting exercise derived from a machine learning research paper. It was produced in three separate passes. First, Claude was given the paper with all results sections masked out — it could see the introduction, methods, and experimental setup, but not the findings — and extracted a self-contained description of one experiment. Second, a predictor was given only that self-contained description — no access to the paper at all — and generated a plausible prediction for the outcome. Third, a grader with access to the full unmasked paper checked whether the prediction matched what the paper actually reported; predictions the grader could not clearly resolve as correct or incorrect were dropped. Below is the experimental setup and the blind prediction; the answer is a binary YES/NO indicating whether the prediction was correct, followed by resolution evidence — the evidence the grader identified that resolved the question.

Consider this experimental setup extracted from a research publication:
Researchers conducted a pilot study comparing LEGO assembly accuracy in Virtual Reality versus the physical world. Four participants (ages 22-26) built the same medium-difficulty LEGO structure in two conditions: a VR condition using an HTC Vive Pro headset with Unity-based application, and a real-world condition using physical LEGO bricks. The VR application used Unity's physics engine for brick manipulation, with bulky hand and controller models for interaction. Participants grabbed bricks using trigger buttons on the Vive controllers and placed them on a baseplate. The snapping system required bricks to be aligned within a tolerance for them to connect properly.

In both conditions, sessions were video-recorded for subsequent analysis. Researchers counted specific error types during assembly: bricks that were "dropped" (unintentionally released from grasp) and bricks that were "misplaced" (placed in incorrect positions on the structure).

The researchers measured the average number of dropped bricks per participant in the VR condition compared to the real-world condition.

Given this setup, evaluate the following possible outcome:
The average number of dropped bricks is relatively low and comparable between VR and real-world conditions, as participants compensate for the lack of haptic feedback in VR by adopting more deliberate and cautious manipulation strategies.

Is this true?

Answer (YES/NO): NO